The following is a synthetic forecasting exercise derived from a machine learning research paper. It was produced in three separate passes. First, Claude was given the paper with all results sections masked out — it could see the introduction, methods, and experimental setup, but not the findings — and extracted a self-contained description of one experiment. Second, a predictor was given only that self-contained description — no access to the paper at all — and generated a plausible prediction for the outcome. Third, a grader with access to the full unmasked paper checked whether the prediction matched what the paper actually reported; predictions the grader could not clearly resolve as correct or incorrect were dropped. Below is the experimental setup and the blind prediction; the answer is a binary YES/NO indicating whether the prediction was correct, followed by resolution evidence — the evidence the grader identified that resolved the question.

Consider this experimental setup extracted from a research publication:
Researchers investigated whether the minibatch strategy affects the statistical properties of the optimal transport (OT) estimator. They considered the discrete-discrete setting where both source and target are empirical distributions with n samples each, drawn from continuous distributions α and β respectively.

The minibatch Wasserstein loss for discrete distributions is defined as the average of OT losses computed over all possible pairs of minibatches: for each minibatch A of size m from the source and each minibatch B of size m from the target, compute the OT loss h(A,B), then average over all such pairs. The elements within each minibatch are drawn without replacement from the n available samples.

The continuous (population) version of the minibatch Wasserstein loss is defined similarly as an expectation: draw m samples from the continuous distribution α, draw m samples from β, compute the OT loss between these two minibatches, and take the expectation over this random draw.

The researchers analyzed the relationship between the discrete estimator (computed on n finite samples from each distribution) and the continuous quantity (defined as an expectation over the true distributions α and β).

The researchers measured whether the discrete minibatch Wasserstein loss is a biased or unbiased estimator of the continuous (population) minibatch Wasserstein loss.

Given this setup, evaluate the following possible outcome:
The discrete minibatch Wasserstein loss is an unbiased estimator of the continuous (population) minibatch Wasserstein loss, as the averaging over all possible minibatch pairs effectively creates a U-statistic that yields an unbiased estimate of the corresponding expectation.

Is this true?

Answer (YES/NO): YES